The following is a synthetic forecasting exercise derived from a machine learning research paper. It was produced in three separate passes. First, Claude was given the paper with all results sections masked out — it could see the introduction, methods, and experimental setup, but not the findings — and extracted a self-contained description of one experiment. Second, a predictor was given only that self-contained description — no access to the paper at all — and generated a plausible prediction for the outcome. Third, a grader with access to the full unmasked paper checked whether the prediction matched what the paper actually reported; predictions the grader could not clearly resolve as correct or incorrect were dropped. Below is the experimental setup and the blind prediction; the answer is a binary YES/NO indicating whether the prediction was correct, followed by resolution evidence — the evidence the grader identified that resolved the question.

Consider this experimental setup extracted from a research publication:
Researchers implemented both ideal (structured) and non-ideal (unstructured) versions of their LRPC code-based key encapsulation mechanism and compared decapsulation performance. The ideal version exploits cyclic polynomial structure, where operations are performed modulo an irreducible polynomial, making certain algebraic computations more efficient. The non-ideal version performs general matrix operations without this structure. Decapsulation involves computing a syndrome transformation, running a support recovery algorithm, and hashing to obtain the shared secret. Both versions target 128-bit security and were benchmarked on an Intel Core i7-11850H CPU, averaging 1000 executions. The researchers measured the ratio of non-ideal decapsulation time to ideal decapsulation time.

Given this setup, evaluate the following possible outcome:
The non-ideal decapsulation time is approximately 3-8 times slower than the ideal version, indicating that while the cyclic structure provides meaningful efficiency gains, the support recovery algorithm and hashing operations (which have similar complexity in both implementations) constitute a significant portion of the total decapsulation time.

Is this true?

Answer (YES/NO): NO